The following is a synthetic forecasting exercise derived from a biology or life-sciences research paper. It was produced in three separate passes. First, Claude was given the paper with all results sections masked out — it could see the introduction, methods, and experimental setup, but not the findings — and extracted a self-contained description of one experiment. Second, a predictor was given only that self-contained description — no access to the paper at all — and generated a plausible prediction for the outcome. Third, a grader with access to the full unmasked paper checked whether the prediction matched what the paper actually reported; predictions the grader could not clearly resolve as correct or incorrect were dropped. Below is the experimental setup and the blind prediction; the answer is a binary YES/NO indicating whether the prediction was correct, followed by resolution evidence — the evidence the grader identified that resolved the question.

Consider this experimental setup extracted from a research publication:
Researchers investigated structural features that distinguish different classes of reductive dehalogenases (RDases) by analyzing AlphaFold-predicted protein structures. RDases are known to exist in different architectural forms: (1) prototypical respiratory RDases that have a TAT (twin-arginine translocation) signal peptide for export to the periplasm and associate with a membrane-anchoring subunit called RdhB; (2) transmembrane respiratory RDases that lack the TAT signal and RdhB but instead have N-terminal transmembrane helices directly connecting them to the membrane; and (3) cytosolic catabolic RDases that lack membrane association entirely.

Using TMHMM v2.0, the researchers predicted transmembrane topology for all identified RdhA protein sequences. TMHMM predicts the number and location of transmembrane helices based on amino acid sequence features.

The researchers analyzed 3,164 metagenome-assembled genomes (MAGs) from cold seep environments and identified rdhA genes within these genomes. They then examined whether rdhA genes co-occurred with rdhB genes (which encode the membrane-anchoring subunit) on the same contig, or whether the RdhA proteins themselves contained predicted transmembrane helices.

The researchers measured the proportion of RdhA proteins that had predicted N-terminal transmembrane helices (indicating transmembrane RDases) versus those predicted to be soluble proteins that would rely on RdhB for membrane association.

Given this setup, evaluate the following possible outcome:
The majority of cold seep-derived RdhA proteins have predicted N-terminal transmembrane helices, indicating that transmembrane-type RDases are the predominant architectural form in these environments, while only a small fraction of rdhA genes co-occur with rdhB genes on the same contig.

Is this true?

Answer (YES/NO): NO